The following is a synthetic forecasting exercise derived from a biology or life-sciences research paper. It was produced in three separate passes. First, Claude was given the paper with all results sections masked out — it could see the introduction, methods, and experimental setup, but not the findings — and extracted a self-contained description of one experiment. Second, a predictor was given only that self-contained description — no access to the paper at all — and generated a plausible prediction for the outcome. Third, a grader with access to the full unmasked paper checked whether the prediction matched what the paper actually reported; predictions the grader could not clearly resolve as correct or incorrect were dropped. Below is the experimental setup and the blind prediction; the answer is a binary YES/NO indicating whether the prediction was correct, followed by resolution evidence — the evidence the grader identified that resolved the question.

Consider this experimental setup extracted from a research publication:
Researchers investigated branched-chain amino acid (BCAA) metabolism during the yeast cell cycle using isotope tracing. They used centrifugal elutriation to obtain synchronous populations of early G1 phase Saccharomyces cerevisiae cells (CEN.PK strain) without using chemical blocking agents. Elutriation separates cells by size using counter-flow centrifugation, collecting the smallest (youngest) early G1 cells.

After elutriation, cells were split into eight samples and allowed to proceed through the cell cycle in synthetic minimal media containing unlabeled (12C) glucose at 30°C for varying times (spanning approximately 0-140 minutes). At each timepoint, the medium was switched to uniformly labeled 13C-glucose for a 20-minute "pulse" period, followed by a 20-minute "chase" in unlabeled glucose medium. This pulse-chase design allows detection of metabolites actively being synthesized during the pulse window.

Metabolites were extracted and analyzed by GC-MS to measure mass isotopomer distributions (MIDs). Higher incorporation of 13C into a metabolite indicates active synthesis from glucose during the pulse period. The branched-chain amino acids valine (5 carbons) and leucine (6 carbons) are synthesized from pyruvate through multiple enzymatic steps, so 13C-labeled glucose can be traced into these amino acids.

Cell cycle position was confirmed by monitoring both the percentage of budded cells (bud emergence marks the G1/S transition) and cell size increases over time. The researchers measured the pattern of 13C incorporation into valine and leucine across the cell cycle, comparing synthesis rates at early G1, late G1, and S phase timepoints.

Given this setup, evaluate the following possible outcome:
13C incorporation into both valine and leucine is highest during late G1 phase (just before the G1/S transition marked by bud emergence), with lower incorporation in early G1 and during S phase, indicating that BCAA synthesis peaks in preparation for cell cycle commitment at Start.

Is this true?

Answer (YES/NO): NO